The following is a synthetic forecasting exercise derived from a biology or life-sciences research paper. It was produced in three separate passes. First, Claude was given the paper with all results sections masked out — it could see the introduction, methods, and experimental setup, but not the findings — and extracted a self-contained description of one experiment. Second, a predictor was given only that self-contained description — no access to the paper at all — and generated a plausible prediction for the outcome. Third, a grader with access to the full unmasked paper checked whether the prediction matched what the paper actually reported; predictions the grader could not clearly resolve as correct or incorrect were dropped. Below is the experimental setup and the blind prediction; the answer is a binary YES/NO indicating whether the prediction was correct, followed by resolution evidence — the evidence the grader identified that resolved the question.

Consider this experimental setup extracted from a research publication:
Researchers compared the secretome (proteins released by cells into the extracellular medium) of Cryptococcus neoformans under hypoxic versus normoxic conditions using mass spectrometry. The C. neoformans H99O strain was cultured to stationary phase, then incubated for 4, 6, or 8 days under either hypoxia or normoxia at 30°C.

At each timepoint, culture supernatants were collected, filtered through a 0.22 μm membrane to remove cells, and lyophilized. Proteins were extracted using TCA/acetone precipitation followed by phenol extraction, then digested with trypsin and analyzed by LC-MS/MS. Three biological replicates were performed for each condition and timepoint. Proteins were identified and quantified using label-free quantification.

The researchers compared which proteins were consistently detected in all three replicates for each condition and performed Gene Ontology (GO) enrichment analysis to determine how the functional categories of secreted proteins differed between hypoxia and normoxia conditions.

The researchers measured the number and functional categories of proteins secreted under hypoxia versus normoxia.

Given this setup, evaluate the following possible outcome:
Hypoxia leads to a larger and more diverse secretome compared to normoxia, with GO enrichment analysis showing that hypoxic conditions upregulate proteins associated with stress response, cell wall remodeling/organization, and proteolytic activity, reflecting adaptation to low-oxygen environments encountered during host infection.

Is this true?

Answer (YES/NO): NO